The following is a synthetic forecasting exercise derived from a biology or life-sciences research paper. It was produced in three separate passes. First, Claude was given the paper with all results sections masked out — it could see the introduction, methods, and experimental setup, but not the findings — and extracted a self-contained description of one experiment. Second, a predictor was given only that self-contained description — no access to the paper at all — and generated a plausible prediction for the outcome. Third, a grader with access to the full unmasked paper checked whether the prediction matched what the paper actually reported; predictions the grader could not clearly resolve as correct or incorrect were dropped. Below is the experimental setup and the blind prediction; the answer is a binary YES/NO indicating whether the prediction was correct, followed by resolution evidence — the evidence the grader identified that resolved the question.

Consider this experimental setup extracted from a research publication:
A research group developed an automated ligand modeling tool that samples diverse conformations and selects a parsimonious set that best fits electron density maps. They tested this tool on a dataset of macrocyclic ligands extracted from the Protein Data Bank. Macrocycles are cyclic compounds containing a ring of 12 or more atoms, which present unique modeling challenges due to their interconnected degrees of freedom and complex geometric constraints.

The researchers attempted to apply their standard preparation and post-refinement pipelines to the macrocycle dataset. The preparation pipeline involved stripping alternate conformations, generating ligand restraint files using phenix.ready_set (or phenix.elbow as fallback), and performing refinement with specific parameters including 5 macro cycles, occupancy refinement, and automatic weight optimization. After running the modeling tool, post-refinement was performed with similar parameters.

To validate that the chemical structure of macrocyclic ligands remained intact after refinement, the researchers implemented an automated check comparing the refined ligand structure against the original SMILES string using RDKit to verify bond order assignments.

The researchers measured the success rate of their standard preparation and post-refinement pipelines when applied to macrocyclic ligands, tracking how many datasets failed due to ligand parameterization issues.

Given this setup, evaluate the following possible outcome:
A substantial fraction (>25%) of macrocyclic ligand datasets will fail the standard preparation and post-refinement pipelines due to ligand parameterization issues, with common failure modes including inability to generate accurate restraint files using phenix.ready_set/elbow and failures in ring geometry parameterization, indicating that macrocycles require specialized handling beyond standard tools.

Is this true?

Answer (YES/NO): YES